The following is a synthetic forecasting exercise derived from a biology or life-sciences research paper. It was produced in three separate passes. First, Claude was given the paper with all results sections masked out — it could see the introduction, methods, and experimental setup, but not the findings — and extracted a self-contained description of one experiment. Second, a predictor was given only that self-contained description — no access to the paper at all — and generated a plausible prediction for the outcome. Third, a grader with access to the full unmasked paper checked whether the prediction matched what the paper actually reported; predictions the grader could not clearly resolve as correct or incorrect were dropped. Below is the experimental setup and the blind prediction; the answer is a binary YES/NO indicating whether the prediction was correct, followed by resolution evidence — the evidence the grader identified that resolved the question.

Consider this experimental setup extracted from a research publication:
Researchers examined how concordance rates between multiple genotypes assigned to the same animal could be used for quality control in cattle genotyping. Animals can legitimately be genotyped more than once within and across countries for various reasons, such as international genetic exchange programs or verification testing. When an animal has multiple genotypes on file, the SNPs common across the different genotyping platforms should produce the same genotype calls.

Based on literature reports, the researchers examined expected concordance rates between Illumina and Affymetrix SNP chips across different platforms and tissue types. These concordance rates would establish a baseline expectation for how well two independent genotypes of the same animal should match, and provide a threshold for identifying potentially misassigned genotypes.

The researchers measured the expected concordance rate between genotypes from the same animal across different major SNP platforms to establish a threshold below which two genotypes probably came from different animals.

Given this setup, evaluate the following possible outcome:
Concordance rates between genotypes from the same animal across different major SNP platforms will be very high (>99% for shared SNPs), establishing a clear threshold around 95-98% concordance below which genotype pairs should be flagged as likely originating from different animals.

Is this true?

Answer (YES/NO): NO